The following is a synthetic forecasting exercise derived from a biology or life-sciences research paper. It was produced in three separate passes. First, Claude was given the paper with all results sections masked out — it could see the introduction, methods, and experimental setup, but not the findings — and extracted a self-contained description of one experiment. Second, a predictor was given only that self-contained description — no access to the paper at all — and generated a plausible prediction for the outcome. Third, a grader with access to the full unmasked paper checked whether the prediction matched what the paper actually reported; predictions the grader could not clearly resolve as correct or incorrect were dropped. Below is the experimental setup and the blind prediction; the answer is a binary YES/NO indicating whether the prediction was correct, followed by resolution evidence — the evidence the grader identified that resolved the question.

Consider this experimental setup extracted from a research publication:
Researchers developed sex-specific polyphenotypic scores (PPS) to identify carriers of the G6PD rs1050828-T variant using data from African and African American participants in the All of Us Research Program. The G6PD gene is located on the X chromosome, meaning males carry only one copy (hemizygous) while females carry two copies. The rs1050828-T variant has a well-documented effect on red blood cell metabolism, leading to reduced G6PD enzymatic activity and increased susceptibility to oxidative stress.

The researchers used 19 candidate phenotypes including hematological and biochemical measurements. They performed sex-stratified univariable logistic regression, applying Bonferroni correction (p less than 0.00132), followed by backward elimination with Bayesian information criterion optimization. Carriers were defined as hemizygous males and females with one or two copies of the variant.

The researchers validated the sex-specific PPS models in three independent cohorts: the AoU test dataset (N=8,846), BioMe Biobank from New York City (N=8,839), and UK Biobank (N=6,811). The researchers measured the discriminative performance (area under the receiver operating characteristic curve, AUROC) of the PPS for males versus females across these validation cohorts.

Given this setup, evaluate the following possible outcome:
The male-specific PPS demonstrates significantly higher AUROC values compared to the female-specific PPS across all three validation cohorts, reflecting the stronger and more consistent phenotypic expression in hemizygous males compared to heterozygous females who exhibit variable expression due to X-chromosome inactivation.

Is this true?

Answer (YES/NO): YES